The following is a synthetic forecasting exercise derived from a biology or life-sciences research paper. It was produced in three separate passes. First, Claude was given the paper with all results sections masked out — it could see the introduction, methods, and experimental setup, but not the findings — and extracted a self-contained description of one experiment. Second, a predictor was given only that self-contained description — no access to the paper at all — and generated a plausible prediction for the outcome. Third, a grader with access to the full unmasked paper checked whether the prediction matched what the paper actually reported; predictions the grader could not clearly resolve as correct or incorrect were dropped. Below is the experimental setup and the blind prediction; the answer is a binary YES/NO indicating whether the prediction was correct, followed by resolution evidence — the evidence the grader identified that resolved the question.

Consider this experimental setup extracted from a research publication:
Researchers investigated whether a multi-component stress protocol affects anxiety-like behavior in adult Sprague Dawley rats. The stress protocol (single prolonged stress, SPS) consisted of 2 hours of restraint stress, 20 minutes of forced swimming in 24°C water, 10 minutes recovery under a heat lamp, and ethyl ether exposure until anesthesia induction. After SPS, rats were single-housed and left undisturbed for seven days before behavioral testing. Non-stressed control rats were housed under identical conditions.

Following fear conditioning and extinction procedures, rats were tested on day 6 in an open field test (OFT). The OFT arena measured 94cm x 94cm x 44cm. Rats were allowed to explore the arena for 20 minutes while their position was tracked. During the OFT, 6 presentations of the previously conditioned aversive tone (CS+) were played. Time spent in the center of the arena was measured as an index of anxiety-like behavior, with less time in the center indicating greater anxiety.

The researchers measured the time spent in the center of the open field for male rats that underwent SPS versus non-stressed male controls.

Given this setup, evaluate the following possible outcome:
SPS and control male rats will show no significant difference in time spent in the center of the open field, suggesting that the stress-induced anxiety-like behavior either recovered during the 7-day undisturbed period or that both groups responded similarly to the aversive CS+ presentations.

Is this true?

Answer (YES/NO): NO